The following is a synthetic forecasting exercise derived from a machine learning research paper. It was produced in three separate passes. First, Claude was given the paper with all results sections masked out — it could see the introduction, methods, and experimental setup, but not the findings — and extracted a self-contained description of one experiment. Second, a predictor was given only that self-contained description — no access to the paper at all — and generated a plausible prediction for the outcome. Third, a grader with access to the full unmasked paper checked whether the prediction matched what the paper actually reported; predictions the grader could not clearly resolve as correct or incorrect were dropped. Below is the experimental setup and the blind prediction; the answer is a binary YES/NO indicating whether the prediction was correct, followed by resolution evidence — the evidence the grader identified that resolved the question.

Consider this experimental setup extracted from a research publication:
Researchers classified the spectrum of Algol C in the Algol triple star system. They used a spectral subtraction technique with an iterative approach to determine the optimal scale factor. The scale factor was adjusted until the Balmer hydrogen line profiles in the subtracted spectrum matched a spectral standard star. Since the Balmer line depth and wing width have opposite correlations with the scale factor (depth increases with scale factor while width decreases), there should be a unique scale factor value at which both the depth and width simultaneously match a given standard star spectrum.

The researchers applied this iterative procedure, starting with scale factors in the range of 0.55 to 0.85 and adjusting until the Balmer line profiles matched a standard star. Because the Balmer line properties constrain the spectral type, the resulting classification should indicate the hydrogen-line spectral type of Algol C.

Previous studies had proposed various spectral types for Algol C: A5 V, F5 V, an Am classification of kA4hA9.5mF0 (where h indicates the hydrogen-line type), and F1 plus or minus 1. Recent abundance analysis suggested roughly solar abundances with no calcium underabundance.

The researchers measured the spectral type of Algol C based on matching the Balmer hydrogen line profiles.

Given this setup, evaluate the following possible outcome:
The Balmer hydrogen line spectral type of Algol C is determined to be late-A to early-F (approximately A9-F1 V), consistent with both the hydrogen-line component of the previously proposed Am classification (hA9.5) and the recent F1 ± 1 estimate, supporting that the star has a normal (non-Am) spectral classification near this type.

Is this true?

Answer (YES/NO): YES